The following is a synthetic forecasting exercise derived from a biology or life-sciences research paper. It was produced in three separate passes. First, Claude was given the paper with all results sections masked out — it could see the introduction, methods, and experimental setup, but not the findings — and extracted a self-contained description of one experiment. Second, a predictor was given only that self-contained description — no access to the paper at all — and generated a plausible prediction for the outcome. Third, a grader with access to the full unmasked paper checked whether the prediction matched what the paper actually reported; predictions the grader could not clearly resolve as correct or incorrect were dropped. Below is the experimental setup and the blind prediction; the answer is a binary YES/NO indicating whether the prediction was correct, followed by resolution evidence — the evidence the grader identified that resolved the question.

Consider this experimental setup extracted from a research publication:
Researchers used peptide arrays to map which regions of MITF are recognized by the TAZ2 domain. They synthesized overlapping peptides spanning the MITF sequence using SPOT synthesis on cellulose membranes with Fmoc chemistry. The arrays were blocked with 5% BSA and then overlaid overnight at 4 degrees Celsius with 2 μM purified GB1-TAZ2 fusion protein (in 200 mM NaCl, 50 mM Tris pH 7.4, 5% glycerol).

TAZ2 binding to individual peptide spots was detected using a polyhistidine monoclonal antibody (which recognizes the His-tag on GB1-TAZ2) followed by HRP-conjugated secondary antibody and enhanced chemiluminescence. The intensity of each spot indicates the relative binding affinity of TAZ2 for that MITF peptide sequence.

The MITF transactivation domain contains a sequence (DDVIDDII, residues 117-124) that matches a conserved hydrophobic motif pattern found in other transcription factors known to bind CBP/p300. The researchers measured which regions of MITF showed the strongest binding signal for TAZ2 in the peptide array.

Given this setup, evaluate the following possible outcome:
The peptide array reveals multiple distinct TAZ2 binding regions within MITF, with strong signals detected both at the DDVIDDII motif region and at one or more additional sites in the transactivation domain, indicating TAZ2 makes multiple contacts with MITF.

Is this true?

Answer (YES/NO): NO